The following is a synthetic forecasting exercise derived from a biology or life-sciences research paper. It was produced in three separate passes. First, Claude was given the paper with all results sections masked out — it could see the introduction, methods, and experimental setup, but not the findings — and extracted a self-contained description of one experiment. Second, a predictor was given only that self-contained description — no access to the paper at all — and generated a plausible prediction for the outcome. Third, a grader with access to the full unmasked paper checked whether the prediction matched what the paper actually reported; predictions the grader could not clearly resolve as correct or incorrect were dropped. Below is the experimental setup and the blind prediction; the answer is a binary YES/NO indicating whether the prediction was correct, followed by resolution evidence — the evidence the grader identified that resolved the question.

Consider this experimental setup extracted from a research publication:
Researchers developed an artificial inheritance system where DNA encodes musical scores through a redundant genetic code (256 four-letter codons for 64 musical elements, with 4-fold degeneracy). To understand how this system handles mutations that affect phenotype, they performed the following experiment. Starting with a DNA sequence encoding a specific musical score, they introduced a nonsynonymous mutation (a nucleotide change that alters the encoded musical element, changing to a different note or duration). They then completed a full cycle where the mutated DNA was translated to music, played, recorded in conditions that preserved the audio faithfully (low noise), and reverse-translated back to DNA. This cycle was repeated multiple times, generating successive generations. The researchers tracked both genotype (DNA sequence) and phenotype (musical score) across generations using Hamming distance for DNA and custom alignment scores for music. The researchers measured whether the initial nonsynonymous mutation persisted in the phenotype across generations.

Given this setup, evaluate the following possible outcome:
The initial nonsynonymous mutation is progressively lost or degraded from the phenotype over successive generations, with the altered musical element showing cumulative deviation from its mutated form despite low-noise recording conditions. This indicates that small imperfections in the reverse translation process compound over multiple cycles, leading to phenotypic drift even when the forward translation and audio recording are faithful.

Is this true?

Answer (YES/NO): NO